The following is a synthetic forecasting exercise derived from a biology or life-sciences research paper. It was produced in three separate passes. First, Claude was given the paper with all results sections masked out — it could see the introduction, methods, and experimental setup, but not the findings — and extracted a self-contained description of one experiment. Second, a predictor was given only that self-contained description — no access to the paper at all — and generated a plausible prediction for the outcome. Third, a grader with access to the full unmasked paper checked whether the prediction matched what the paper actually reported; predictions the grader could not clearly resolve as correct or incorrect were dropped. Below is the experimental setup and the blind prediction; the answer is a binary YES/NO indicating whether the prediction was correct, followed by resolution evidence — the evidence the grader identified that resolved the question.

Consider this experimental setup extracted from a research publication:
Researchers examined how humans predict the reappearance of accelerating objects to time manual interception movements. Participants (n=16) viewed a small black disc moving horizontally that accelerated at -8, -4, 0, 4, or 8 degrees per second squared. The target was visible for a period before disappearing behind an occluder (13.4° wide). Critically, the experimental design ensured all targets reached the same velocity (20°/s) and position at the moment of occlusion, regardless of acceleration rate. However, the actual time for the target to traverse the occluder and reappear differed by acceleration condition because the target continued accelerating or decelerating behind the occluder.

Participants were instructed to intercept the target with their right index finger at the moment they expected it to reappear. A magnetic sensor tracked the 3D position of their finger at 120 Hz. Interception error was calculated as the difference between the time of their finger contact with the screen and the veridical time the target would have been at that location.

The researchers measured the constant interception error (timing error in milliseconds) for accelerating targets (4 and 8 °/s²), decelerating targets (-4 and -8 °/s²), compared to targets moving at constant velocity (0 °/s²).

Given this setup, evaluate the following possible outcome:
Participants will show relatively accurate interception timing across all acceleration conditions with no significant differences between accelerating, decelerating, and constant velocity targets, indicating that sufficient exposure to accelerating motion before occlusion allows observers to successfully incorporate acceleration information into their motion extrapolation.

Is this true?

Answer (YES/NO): NO